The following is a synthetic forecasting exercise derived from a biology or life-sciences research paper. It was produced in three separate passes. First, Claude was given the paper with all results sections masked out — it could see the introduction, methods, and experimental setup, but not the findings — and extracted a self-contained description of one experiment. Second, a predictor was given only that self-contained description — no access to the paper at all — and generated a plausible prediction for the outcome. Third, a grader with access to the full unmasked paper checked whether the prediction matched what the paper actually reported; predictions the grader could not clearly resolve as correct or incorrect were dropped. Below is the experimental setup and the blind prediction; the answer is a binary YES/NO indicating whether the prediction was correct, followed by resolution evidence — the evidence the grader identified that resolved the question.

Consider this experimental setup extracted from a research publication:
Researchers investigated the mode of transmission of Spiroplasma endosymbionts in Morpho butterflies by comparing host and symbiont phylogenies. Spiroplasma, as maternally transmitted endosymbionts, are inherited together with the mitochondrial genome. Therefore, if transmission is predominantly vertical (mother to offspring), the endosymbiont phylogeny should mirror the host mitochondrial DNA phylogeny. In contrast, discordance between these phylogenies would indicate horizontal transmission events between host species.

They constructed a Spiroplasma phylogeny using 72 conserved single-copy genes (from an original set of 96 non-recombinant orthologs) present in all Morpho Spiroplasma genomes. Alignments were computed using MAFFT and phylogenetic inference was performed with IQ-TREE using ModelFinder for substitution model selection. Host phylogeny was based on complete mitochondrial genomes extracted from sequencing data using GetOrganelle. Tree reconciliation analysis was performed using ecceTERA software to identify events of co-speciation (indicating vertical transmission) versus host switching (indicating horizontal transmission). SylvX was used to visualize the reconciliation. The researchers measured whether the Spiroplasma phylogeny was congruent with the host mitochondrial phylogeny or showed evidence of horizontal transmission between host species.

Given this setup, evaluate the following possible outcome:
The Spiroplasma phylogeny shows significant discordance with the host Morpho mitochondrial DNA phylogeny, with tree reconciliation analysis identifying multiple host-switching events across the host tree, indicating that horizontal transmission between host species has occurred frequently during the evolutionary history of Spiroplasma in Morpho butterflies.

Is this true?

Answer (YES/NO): NO